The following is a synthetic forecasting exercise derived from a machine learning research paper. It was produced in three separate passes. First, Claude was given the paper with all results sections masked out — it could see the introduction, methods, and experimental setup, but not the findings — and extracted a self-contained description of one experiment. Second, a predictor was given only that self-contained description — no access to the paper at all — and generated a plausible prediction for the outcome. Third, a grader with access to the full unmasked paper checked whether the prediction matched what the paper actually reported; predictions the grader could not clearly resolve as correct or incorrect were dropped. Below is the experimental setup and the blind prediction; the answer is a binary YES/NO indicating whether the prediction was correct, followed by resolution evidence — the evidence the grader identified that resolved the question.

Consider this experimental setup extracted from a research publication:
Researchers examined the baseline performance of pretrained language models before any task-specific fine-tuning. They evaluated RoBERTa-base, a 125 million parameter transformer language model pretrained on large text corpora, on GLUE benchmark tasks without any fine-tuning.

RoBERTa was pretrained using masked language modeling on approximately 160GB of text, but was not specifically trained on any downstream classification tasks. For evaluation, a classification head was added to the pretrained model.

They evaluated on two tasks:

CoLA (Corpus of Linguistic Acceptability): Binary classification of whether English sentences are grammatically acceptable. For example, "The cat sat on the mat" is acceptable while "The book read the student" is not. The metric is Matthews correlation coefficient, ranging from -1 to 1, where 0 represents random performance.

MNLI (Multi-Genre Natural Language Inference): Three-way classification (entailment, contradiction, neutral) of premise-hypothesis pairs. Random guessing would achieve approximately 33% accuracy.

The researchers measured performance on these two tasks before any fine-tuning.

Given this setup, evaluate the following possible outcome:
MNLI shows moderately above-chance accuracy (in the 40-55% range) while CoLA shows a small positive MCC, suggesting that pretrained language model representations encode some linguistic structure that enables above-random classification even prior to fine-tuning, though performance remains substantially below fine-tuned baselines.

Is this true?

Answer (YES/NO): NO